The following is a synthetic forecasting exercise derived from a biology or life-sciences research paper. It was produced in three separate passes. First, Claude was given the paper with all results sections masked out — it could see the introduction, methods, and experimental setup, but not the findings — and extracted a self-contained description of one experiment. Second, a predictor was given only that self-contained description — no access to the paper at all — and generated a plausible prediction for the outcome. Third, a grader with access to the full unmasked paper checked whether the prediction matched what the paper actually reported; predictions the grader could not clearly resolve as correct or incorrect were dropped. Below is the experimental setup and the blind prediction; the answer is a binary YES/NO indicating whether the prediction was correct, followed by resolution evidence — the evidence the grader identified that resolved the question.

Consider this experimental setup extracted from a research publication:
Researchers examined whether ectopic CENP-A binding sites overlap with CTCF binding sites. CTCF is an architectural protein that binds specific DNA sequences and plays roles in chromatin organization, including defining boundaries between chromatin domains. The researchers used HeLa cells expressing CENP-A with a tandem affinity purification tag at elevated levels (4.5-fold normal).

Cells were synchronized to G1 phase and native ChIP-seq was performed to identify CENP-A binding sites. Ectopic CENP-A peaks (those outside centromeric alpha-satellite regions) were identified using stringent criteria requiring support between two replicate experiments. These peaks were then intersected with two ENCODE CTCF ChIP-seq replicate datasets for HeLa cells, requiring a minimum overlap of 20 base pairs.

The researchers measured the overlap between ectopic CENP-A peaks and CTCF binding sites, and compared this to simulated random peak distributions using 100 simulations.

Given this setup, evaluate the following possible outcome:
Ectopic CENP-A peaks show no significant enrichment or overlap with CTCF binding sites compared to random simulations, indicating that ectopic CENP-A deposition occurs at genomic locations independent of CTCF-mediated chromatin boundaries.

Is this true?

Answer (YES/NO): NO